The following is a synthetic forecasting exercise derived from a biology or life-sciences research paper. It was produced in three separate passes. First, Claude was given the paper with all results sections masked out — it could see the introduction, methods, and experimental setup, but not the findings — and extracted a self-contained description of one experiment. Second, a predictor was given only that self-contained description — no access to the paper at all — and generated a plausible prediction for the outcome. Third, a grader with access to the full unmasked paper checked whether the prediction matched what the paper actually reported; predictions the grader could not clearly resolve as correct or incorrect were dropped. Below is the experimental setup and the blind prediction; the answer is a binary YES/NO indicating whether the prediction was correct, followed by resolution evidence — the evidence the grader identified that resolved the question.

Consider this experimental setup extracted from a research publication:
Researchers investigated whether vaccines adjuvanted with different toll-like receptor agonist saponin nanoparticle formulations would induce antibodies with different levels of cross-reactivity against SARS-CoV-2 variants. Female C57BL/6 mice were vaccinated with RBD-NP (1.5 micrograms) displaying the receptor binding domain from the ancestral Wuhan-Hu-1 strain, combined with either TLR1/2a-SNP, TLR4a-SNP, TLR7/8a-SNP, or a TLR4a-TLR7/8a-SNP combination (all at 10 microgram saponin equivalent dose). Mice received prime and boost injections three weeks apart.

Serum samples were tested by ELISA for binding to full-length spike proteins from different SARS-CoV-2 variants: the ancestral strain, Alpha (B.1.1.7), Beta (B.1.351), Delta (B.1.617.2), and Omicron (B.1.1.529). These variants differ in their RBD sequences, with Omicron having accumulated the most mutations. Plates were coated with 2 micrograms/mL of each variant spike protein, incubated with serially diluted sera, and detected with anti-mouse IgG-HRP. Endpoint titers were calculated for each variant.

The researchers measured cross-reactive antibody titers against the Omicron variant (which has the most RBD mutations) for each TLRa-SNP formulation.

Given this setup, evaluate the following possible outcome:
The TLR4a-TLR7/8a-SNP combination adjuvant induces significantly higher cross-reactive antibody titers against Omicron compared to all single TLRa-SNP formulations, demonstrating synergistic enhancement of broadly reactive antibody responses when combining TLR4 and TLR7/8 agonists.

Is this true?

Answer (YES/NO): NO